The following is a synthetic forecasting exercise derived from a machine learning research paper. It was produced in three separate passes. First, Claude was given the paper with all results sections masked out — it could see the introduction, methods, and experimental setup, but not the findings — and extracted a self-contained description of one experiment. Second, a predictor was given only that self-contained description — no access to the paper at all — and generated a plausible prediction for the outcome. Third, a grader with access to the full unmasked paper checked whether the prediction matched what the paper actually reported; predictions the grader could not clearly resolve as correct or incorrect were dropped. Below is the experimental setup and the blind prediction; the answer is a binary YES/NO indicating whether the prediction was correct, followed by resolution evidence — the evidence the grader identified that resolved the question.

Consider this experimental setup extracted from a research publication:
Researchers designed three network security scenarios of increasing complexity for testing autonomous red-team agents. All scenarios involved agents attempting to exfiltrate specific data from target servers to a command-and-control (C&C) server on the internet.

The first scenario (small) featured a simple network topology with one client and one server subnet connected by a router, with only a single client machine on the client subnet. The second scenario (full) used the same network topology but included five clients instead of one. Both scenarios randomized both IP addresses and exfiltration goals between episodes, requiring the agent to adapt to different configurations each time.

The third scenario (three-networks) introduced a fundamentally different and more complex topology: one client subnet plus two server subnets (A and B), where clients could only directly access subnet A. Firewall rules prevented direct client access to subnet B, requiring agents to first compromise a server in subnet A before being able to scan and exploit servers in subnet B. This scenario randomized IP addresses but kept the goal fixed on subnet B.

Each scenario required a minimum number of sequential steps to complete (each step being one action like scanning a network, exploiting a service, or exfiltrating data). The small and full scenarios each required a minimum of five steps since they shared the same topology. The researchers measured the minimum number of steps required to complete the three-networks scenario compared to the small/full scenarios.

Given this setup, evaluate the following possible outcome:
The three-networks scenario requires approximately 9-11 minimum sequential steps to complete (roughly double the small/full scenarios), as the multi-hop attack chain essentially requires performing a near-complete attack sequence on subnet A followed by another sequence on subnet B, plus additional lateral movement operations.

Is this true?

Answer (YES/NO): NO